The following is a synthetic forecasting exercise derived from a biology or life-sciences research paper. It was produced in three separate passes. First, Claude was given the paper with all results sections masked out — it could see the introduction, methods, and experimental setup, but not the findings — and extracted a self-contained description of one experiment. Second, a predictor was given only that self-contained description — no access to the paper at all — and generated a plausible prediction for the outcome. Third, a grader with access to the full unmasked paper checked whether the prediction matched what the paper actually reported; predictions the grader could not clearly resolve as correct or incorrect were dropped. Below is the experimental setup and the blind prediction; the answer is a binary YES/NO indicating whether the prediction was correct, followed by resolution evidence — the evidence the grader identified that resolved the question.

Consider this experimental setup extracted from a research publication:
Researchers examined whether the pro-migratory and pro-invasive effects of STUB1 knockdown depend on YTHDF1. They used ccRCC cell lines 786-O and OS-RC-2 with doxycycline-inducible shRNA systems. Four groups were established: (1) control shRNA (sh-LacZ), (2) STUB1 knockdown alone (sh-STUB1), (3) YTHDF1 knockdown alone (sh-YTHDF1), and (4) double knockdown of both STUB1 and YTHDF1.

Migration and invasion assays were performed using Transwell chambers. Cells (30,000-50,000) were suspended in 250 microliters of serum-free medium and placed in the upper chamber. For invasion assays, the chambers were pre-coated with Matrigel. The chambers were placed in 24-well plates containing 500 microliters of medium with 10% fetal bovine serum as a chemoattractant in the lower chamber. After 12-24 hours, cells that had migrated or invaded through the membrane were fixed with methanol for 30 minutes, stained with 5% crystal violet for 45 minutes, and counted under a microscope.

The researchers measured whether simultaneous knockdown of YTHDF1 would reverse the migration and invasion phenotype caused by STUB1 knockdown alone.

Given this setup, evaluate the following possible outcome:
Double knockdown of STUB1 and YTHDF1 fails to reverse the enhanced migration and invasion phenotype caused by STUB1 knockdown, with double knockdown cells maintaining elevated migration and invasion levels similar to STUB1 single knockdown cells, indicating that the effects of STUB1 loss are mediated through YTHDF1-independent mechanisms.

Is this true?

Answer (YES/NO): NO